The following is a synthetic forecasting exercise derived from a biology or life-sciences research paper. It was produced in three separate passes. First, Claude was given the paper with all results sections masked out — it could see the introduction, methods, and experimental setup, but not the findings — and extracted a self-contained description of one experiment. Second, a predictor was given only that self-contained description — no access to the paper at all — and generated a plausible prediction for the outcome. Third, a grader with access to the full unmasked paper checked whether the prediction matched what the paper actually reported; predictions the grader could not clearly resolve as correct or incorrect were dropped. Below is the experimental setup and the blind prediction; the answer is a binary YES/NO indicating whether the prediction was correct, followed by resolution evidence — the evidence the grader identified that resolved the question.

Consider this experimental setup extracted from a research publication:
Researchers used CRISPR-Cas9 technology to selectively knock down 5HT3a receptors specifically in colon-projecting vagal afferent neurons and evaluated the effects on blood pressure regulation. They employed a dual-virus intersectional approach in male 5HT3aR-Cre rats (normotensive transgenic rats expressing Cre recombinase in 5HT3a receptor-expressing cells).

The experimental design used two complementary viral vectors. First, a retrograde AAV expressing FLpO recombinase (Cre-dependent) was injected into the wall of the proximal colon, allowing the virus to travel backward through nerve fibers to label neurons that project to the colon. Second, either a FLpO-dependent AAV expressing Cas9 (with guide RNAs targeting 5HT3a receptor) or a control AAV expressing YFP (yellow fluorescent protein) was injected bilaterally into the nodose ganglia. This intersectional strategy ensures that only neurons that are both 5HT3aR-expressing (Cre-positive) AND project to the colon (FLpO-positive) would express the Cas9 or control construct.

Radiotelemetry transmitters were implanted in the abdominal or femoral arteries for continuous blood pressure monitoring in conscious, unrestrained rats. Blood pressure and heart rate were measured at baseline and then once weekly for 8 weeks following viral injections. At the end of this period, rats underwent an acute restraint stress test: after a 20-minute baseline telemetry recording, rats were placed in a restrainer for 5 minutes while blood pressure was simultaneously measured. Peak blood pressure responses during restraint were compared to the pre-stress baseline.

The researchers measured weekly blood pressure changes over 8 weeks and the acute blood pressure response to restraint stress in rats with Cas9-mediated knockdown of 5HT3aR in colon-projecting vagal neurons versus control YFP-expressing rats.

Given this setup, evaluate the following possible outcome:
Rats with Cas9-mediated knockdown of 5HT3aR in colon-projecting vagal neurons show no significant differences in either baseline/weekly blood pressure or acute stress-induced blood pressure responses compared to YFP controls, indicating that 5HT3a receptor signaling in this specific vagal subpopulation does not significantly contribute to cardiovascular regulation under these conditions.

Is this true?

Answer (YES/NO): NO